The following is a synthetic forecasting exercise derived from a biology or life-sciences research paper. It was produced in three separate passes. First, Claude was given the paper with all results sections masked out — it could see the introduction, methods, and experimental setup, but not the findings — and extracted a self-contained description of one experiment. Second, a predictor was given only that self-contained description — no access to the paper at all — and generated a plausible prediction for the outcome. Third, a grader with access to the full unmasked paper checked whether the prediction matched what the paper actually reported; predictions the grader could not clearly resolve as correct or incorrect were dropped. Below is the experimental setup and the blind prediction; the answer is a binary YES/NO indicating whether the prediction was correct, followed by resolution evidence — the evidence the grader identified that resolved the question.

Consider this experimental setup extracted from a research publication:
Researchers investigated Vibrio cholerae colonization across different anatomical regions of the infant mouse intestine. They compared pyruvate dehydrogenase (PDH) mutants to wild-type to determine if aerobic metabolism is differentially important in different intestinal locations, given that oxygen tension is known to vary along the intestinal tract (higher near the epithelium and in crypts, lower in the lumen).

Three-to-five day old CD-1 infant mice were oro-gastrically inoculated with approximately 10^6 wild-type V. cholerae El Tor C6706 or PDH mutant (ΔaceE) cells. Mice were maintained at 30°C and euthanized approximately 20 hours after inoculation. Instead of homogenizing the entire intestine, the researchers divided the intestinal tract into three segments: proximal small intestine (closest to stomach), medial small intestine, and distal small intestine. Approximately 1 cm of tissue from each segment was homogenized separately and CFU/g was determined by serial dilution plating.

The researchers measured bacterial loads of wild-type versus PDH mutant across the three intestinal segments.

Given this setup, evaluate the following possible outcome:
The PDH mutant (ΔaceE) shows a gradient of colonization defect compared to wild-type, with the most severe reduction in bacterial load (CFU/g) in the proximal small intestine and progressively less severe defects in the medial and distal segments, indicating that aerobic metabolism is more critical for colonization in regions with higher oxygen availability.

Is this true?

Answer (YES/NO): NO